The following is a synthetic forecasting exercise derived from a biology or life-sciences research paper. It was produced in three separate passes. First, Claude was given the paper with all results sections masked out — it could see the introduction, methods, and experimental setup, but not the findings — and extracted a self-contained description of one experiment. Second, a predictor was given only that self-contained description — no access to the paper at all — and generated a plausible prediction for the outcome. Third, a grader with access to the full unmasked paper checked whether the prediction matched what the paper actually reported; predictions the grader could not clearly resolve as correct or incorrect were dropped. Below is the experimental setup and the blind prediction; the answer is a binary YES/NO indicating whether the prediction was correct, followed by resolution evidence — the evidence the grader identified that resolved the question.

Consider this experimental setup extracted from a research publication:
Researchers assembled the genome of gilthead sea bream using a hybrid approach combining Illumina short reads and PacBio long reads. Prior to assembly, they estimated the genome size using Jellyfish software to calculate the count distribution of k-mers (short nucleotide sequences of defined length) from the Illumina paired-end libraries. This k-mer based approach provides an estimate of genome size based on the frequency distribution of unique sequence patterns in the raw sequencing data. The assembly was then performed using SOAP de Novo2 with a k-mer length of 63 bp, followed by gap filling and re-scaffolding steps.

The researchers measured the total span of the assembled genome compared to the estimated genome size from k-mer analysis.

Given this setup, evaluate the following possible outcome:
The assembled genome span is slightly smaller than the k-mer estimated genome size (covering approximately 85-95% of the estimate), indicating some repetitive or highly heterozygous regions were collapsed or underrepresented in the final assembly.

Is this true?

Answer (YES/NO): NO